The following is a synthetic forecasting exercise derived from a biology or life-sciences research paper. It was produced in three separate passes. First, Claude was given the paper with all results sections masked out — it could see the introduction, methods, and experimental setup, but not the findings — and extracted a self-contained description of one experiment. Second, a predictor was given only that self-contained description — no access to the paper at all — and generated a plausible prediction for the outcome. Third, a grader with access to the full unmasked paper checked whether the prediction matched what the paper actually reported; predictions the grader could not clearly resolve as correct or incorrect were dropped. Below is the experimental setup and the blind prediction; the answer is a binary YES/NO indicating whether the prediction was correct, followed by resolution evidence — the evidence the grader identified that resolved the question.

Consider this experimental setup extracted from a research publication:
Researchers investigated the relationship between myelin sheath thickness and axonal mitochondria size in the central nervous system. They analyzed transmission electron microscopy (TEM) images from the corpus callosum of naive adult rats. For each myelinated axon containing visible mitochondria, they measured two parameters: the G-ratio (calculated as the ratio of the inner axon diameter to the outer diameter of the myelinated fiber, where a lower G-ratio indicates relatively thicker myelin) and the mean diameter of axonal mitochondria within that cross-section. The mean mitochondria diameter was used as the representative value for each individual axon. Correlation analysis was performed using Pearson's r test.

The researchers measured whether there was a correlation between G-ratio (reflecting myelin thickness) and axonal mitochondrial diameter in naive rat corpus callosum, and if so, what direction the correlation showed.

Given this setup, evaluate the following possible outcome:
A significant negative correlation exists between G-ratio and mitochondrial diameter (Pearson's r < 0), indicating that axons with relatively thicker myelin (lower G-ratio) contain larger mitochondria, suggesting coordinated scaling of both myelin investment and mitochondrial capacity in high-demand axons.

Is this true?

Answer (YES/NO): NO